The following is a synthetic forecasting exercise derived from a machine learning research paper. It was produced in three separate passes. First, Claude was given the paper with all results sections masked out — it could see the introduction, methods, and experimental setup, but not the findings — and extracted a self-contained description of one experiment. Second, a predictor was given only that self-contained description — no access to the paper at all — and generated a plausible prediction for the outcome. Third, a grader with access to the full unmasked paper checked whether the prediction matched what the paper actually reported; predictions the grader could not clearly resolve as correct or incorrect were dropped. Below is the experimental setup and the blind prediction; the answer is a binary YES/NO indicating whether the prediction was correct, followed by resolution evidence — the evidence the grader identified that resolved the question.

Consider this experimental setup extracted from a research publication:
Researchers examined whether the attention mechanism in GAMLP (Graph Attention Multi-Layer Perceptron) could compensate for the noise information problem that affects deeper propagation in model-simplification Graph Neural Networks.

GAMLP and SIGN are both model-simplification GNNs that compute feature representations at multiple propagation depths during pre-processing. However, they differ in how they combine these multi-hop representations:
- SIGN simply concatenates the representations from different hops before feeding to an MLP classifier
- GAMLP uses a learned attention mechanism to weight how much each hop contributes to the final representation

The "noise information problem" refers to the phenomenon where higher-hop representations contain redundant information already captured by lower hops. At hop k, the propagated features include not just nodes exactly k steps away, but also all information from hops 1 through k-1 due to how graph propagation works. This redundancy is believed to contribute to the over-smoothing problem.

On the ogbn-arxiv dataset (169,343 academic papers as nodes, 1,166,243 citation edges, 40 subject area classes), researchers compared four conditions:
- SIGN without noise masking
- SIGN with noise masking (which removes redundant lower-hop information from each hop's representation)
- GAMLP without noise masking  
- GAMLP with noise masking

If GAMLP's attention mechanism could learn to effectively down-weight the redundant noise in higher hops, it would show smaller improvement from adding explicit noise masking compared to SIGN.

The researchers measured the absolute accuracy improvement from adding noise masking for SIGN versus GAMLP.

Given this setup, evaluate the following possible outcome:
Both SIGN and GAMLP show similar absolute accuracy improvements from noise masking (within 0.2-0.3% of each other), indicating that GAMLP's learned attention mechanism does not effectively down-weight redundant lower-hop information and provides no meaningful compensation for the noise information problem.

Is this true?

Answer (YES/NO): YES